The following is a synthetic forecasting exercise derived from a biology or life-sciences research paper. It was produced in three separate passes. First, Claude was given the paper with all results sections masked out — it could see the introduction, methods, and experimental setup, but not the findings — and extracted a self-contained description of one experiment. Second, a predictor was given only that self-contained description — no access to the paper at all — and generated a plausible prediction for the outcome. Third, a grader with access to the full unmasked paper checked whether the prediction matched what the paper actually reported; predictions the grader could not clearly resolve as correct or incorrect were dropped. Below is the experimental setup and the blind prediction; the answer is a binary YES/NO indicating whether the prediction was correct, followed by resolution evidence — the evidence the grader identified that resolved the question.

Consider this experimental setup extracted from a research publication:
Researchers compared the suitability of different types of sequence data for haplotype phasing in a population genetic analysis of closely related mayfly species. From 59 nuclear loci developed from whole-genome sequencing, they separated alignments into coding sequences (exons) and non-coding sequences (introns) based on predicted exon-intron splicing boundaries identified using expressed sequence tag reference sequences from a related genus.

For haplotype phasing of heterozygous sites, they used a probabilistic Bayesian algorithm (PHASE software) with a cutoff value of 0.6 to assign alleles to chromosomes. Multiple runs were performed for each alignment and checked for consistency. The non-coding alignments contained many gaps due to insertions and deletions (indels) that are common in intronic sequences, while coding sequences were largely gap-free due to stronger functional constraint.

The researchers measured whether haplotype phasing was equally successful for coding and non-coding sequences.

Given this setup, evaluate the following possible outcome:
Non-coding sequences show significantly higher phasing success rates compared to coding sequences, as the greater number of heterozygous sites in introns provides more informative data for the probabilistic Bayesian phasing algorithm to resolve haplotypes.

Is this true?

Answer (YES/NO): NO